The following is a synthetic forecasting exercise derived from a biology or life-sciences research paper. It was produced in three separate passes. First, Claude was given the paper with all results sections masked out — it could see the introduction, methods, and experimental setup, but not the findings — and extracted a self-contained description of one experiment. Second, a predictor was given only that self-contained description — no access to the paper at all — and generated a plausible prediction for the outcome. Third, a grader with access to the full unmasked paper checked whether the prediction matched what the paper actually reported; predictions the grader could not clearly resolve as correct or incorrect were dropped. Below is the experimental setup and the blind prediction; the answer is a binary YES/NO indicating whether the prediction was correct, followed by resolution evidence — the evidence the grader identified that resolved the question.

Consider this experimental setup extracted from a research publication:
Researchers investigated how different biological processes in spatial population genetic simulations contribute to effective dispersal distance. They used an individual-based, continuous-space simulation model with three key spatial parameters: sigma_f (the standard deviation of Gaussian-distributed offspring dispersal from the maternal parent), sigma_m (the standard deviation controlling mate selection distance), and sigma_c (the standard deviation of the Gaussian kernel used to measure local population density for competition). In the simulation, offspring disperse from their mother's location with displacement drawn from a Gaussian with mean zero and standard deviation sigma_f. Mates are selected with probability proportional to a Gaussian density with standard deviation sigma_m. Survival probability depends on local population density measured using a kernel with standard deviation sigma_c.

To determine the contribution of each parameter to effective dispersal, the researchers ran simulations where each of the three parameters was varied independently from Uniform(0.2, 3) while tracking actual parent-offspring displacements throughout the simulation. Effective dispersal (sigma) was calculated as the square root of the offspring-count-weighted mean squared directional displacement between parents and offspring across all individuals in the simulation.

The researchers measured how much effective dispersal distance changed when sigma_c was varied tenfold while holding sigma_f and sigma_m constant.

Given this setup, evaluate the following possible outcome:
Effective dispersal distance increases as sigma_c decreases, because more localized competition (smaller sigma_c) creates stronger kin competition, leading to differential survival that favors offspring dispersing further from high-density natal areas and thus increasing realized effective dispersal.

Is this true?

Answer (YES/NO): NO